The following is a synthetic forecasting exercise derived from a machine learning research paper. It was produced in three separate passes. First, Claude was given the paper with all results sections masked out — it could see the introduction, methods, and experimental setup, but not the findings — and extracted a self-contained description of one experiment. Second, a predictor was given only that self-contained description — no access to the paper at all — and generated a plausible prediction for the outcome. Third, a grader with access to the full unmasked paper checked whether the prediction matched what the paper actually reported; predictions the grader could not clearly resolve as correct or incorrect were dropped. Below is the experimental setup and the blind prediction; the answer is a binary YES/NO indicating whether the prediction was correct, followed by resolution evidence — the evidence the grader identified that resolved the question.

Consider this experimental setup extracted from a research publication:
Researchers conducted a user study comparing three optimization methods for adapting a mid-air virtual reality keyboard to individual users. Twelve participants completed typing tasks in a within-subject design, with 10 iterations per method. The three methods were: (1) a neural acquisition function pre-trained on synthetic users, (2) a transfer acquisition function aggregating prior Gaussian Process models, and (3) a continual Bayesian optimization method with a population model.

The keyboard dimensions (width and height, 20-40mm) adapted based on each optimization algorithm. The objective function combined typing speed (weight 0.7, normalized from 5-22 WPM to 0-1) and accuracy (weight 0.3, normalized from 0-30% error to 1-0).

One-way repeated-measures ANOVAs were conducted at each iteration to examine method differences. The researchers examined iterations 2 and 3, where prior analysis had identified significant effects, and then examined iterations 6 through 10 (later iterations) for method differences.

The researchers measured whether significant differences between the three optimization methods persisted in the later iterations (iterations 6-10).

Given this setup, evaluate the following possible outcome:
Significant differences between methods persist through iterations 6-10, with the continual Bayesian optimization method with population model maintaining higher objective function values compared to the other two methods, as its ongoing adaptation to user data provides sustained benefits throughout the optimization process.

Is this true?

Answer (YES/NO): NO